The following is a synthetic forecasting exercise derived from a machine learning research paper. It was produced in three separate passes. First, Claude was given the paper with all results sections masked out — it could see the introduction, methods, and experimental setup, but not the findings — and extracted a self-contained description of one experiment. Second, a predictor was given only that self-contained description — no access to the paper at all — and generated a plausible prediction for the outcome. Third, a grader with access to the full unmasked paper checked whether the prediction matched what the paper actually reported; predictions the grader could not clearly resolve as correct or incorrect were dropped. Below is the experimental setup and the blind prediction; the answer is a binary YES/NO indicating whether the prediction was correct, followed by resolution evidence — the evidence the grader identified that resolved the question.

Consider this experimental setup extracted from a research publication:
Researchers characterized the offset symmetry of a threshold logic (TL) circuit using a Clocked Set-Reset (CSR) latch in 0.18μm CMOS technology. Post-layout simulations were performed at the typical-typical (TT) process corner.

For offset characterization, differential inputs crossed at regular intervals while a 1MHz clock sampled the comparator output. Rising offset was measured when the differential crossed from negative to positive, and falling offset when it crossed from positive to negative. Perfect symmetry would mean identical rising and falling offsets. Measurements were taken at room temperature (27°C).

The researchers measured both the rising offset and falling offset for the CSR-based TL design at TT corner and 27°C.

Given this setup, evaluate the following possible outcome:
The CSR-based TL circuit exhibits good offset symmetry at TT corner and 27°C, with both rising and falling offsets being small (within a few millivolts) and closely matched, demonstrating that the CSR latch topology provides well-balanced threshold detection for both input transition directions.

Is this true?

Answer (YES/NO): NO